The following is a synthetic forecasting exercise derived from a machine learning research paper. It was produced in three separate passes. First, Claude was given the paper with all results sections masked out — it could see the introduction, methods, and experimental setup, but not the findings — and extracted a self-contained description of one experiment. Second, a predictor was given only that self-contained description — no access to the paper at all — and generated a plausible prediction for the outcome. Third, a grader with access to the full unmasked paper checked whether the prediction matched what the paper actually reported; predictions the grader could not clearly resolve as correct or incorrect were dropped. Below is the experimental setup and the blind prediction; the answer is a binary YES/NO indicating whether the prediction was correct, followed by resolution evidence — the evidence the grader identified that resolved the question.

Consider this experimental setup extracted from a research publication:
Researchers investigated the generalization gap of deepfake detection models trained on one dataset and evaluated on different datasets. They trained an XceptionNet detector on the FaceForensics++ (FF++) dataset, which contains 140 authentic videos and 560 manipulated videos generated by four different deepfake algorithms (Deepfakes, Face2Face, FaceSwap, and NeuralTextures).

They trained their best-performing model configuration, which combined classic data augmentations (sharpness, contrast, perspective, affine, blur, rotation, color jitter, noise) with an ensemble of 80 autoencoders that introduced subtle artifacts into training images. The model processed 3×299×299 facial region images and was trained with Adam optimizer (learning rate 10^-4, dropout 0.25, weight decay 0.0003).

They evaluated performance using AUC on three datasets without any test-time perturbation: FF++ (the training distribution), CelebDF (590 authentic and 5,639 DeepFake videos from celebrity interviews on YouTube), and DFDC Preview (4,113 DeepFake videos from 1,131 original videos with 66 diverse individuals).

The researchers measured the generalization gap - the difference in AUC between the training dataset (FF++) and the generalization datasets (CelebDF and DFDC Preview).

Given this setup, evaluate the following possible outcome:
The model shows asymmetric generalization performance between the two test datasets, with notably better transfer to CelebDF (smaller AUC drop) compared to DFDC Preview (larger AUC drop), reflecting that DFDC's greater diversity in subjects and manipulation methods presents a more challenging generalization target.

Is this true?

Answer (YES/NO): YES